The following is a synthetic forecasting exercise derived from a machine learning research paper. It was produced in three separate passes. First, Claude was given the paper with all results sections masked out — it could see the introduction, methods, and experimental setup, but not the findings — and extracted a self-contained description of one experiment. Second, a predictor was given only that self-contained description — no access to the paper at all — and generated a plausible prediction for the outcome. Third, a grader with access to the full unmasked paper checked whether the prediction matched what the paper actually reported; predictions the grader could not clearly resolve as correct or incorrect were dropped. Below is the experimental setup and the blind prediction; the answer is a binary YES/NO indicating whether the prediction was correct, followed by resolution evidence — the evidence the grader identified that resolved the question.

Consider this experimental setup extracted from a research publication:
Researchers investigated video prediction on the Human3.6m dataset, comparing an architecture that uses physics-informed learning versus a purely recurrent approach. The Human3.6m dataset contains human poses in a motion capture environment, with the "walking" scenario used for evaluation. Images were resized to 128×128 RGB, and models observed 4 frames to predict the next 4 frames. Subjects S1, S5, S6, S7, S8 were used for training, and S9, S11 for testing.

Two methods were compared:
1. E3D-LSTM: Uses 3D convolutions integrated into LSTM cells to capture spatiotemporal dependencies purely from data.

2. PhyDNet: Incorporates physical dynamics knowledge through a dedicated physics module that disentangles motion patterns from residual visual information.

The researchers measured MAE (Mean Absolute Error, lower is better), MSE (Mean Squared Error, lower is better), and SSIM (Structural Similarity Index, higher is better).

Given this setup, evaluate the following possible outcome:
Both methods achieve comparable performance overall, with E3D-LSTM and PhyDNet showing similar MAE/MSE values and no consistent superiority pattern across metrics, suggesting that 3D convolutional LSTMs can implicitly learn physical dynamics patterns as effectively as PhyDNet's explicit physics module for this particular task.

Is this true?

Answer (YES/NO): NO